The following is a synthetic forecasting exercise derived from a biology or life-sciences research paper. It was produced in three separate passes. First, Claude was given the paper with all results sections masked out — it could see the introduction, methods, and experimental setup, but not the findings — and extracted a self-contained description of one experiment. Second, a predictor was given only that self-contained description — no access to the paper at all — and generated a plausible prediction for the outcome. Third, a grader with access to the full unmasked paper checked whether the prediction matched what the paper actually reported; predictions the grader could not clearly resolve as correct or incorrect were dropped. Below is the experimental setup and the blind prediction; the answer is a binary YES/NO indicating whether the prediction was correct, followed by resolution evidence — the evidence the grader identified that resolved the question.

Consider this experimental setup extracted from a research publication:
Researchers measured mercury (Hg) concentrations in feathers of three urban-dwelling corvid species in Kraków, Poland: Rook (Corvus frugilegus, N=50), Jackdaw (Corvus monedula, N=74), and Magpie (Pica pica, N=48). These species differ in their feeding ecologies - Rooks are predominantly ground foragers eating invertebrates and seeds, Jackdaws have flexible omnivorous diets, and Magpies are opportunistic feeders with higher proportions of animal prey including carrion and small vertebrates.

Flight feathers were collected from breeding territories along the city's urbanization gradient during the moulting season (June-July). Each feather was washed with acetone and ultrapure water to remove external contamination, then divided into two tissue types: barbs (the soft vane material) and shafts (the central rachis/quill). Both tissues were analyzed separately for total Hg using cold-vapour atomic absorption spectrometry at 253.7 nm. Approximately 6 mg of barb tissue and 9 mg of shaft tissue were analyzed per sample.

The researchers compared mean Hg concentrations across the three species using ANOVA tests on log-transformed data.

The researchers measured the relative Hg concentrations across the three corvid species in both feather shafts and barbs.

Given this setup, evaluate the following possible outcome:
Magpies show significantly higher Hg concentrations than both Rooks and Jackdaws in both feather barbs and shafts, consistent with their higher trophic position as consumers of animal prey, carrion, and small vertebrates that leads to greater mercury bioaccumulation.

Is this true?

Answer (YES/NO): YES